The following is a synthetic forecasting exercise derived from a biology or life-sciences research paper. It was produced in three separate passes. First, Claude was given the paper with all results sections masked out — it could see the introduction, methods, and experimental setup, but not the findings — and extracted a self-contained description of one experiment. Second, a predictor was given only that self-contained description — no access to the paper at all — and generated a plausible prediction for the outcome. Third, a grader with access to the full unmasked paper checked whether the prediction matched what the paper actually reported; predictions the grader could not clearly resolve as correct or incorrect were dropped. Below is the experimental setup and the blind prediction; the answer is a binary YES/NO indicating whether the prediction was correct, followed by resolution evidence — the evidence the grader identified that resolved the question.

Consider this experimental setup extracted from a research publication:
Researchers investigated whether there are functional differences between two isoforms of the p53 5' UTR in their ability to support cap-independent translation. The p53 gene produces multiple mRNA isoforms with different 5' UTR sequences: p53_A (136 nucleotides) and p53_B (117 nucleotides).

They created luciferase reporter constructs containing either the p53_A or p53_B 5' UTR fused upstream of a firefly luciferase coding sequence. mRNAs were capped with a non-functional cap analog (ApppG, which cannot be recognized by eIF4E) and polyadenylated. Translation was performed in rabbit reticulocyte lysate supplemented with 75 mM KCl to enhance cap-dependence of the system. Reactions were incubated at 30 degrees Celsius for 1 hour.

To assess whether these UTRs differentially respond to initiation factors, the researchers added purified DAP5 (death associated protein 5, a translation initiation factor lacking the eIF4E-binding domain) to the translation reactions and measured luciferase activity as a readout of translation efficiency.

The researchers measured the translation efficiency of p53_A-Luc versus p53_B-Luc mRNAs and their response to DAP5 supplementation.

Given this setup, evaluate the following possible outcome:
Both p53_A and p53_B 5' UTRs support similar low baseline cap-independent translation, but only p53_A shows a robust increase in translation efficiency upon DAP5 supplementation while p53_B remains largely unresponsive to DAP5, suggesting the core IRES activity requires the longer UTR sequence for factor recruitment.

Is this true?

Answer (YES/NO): NO